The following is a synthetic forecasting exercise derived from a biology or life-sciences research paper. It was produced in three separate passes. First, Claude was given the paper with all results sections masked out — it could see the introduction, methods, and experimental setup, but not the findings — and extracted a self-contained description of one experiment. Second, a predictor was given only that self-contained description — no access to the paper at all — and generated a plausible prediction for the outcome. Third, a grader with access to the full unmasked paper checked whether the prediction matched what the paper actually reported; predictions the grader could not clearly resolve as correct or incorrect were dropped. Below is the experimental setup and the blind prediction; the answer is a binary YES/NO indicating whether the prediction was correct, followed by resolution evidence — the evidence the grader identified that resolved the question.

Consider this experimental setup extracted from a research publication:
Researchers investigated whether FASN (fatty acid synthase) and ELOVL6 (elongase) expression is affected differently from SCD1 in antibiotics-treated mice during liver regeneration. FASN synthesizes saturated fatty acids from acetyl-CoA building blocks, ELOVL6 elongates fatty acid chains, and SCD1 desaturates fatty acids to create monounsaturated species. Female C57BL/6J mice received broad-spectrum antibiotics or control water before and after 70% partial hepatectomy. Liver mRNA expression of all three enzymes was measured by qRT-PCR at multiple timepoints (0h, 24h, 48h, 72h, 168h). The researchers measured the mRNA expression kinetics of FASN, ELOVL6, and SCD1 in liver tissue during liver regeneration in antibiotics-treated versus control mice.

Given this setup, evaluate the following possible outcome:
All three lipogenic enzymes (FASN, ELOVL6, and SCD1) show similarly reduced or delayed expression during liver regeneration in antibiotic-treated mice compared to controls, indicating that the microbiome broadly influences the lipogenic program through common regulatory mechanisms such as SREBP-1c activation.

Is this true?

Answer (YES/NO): NO